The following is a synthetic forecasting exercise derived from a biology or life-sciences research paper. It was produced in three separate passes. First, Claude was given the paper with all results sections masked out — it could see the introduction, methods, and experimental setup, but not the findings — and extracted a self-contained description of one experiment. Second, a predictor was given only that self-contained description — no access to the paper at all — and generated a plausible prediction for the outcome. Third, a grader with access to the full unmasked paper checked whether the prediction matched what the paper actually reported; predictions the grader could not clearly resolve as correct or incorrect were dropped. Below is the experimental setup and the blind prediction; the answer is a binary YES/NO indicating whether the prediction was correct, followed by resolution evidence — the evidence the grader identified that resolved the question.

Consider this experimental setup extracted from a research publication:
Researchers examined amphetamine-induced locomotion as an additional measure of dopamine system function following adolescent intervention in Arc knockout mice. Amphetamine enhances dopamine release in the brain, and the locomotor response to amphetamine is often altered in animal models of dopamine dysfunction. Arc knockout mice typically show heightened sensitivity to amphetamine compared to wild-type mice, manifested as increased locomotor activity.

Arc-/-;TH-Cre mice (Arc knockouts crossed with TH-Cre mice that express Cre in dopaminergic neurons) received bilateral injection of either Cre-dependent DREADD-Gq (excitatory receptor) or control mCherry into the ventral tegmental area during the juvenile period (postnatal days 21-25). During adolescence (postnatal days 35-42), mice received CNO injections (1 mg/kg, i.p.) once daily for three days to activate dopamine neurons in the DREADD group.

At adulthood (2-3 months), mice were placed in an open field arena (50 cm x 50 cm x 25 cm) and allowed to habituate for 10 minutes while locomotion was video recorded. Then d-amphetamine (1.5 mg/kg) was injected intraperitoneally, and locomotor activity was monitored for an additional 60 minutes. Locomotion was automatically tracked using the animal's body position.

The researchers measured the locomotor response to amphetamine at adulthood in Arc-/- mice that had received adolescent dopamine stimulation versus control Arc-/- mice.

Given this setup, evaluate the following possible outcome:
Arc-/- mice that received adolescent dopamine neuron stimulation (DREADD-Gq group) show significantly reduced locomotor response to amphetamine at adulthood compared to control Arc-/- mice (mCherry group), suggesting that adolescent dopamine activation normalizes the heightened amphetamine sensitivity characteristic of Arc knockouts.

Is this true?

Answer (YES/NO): NO